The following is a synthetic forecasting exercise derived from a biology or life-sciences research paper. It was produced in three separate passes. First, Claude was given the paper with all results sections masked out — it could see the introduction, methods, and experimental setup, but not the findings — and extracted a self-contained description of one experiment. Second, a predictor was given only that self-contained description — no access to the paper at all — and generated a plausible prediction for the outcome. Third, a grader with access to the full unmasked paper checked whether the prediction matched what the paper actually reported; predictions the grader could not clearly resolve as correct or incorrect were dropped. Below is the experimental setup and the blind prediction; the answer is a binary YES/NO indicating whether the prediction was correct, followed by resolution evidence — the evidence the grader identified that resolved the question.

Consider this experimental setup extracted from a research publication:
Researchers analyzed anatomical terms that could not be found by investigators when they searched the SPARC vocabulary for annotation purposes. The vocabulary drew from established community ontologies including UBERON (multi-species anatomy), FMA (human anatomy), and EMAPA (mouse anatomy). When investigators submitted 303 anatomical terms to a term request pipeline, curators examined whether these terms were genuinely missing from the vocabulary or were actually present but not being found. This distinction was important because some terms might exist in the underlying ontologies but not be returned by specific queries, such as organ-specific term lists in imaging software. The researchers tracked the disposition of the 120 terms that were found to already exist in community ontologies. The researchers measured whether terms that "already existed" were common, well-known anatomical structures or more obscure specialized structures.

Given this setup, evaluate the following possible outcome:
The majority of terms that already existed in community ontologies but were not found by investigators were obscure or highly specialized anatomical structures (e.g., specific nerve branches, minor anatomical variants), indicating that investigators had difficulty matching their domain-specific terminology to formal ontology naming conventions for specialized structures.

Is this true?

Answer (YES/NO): NO